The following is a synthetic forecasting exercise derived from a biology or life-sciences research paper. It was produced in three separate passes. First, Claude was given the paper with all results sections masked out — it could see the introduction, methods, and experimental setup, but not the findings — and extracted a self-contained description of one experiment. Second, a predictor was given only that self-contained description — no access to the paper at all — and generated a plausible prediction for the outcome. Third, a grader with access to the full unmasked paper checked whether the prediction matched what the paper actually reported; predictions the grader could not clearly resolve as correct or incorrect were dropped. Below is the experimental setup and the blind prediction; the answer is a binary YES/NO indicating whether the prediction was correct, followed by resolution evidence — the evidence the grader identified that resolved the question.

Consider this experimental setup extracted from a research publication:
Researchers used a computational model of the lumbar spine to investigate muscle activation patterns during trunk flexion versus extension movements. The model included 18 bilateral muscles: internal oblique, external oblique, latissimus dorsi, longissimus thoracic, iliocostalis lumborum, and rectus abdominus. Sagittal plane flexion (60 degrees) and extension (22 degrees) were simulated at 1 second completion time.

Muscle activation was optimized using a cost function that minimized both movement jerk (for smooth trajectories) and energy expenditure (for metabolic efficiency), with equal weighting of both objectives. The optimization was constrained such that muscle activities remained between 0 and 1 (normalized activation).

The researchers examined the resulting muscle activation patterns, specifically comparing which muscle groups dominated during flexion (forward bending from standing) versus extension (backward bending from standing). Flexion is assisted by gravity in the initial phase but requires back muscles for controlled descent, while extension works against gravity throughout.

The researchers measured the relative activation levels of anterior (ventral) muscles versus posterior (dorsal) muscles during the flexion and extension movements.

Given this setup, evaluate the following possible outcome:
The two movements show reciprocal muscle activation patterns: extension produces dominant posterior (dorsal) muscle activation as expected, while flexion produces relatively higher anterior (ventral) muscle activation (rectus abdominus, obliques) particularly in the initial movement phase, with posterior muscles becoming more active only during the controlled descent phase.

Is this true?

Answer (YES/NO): YES